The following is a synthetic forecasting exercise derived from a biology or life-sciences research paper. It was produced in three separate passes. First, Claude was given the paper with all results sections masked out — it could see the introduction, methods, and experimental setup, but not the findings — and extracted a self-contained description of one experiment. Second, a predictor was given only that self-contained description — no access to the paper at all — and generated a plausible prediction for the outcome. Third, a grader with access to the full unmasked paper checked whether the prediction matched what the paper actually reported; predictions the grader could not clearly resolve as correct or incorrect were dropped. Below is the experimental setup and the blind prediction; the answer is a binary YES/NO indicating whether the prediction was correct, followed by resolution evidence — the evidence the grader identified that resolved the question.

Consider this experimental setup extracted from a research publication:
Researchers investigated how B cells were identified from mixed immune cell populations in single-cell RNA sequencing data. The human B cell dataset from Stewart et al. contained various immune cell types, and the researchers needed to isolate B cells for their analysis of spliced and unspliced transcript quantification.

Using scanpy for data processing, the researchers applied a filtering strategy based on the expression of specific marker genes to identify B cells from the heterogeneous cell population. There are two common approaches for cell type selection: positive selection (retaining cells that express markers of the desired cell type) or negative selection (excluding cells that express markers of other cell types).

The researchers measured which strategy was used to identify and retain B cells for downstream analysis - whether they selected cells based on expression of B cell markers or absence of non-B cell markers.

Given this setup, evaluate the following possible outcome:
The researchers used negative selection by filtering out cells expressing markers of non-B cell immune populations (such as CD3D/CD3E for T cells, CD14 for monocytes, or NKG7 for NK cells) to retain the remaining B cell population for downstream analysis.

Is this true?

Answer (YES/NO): YES